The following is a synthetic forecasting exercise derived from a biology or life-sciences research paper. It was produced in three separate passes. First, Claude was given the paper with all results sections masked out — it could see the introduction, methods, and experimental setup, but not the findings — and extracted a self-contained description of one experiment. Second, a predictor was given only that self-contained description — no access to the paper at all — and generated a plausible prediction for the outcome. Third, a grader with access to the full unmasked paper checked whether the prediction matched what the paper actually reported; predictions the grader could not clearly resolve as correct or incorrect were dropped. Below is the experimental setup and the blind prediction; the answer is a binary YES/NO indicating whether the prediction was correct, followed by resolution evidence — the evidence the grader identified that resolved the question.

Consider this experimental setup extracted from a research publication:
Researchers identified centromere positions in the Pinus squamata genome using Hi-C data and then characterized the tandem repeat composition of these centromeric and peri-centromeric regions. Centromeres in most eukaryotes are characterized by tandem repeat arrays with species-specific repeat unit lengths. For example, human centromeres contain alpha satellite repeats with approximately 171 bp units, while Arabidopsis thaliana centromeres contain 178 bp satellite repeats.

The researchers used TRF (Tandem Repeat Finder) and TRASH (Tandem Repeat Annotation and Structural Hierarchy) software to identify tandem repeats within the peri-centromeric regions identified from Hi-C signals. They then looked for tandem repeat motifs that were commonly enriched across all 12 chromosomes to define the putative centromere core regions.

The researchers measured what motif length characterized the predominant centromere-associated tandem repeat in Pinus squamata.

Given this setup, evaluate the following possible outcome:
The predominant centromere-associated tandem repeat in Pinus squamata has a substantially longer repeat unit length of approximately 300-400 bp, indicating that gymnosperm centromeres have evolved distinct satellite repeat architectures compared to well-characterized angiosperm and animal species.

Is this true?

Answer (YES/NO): NO